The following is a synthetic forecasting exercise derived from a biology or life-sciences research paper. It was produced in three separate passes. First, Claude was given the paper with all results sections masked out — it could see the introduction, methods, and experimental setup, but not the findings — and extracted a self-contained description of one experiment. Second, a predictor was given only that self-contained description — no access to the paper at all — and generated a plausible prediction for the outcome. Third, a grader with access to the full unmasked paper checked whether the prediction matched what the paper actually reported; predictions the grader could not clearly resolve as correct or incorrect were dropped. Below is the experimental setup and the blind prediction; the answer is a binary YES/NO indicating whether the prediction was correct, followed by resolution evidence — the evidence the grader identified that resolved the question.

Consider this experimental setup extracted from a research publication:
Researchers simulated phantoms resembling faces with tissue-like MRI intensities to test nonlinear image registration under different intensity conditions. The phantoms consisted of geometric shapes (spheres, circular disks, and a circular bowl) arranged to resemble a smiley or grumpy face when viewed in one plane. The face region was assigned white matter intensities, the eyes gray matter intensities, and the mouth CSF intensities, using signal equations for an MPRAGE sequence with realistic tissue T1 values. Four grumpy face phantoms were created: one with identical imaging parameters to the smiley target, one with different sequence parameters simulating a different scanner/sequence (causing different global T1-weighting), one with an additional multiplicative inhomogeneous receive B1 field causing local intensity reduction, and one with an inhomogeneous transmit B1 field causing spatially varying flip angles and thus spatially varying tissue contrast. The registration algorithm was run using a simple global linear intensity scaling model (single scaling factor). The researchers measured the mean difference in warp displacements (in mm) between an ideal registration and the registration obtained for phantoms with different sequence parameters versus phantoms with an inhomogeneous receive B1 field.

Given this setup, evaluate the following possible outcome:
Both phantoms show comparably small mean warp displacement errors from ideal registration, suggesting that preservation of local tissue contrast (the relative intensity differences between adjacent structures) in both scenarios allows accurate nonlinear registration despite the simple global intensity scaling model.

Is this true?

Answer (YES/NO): NO